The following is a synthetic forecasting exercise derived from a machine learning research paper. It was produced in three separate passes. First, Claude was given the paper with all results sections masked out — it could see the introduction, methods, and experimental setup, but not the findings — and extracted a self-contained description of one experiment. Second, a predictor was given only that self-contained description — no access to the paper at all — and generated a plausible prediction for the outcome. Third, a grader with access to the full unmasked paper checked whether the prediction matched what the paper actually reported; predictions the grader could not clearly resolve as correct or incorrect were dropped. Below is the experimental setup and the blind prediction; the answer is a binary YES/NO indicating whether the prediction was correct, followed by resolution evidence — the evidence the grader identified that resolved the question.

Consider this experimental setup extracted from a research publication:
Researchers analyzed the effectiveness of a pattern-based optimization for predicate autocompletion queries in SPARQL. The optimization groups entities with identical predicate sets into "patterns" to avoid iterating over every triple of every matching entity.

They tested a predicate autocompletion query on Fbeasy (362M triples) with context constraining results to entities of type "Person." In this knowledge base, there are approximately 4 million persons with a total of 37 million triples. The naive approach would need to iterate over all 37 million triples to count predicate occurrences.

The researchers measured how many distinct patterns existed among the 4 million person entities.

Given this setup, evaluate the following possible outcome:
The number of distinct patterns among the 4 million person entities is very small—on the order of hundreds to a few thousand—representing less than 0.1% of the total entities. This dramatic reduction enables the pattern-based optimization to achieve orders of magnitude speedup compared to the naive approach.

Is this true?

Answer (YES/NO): NO